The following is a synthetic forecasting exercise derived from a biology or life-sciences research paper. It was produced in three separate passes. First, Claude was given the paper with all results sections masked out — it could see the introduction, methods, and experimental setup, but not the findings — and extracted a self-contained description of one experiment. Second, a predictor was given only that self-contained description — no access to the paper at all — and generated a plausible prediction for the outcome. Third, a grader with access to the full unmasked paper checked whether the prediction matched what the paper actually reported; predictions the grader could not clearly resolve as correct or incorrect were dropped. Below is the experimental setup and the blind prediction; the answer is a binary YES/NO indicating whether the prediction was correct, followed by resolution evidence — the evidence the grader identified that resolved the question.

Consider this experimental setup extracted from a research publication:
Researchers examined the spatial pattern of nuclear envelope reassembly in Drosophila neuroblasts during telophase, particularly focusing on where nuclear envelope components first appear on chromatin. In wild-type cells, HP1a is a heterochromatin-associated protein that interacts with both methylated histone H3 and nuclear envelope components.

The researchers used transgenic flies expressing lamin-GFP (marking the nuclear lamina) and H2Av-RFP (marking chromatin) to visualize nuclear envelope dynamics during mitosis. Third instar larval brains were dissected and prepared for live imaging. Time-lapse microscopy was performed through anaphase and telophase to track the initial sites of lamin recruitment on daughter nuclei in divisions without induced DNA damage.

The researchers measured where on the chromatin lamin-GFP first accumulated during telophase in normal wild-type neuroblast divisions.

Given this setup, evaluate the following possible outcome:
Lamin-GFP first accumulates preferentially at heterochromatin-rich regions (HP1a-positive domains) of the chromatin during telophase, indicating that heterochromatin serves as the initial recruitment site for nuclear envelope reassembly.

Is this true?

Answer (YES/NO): NO